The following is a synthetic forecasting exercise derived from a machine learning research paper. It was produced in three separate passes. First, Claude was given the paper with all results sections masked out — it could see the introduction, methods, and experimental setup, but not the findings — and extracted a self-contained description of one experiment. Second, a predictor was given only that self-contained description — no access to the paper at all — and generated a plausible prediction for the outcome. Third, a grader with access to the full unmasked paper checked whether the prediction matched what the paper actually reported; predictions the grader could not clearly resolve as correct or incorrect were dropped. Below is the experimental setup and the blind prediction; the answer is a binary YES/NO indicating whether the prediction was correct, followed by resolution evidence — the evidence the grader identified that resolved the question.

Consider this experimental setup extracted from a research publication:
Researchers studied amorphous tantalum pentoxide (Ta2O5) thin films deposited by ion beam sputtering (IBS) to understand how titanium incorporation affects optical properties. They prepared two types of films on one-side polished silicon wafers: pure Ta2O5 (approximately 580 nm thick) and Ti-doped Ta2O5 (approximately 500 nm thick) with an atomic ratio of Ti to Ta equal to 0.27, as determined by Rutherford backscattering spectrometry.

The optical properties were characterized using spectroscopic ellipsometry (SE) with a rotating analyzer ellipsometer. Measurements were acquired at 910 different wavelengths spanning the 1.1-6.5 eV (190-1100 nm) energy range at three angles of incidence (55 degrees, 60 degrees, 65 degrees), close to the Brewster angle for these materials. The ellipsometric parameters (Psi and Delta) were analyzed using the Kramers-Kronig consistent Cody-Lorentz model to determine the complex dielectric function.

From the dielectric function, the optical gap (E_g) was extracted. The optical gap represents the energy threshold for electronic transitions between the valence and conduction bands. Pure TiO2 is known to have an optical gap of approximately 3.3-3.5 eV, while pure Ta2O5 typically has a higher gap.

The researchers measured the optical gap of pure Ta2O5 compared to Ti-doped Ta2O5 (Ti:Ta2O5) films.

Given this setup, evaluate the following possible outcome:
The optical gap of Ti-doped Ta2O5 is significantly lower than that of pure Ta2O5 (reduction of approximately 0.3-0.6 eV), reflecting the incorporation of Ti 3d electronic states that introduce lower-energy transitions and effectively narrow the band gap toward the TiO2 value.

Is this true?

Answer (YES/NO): YES